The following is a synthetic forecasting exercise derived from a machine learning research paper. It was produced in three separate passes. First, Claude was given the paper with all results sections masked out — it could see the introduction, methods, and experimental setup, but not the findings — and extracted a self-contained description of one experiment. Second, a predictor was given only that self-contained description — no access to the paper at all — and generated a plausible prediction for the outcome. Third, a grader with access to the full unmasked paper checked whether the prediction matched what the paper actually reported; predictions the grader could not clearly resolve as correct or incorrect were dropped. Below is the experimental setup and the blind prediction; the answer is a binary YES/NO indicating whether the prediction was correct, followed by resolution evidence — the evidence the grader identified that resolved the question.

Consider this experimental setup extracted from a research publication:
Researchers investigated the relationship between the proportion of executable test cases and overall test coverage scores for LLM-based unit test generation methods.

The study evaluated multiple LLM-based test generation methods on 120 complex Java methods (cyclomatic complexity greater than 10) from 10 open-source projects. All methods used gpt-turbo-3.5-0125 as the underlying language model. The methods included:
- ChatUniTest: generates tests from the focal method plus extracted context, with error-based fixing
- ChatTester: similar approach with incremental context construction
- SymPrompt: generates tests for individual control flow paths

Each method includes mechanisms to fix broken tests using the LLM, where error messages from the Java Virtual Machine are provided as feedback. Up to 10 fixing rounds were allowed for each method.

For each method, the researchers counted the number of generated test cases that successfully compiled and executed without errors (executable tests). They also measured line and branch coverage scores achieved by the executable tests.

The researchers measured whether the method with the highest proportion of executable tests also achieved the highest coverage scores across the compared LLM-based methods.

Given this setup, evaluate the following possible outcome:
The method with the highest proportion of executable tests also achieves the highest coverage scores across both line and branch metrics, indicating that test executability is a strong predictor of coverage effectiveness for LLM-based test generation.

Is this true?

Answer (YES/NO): YES